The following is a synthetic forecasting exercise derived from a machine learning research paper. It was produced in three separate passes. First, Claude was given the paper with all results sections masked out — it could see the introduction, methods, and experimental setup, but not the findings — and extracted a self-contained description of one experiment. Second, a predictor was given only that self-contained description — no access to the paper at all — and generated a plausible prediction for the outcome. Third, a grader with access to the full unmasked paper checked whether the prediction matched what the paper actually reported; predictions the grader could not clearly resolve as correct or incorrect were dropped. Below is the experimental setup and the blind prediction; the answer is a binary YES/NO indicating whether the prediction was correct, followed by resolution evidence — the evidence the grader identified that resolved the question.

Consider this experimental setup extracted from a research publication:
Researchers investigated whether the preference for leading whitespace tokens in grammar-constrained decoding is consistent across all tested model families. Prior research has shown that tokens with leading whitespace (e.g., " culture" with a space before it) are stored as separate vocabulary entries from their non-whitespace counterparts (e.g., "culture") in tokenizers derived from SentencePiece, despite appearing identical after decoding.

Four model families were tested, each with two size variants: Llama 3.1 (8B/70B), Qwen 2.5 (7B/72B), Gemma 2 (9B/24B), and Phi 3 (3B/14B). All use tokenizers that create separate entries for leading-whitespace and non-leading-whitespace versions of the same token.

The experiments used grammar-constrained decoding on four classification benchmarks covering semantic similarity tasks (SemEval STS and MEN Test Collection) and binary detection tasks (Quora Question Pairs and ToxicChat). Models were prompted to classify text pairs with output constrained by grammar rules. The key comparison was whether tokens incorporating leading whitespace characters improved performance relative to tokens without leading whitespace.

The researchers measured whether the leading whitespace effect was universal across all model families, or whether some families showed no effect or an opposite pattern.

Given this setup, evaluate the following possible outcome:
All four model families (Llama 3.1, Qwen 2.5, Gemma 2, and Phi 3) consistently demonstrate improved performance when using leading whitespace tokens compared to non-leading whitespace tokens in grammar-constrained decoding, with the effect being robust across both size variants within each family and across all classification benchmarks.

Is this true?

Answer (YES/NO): NO